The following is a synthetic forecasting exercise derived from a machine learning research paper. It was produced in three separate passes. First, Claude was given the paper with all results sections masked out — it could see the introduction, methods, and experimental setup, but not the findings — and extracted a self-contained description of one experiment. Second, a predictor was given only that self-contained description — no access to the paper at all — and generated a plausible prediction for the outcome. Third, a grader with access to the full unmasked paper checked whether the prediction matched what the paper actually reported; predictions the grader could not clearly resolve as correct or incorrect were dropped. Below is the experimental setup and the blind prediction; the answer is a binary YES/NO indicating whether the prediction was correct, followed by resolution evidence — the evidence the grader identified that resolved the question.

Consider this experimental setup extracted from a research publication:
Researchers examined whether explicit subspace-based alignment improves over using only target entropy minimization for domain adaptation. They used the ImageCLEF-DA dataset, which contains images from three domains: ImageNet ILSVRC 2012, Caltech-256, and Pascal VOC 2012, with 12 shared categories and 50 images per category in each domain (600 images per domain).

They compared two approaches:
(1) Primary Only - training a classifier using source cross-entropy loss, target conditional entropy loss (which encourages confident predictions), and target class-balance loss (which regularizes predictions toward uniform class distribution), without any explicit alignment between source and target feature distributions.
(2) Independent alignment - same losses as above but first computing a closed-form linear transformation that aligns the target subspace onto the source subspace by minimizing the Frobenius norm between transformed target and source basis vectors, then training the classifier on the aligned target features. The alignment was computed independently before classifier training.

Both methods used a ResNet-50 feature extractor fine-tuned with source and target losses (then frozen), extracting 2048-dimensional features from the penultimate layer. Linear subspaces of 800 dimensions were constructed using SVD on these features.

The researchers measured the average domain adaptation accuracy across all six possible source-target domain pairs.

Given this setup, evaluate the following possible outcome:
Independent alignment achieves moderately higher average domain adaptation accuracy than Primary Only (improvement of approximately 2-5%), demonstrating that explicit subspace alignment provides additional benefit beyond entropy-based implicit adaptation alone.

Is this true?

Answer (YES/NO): NO